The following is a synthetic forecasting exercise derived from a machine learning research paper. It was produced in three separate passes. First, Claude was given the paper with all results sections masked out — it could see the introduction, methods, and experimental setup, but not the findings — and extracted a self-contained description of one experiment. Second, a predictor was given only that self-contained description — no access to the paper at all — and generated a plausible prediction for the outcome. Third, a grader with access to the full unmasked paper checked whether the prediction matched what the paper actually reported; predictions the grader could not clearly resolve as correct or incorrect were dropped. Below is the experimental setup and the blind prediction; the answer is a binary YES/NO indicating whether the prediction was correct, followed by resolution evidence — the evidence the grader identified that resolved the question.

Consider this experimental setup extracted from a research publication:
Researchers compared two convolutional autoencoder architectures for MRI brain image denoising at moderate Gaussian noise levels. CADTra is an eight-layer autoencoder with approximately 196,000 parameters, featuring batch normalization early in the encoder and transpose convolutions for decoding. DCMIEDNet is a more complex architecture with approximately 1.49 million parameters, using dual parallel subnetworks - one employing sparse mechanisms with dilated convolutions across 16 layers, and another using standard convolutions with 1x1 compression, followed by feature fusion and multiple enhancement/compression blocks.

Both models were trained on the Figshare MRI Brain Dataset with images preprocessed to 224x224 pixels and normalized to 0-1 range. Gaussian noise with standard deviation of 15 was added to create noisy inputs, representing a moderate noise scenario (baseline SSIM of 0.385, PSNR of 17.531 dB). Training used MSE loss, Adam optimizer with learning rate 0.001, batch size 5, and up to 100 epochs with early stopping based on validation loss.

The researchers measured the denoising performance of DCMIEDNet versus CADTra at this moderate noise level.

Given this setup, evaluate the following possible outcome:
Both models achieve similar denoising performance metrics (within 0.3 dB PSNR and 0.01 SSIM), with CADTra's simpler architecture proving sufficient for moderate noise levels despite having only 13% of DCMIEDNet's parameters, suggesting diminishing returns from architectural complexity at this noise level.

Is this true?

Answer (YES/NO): NO